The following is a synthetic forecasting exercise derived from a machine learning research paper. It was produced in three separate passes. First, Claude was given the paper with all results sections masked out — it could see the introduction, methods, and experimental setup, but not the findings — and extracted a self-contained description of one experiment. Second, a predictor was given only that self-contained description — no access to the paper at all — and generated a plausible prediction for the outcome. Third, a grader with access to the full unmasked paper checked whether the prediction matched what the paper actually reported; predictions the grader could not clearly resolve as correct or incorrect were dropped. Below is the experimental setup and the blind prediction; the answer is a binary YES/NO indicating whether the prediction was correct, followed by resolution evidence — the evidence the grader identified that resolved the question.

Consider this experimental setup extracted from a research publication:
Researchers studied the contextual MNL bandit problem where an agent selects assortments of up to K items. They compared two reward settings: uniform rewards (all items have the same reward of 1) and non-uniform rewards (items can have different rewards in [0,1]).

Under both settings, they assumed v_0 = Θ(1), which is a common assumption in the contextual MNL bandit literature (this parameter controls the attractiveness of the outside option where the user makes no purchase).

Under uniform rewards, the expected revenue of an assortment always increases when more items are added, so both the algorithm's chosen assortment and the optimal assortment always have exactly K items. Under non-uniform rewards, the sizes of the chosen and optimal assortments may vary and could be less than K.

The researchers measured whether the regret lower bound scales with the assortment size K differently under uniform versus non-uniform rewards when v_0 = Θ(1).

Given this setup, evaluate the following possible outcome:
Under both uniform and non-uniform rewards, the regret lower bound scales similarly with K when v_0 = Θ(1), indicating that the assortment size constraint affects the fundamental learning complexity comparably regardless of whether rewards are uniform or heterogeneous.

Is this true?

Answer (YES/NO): NO